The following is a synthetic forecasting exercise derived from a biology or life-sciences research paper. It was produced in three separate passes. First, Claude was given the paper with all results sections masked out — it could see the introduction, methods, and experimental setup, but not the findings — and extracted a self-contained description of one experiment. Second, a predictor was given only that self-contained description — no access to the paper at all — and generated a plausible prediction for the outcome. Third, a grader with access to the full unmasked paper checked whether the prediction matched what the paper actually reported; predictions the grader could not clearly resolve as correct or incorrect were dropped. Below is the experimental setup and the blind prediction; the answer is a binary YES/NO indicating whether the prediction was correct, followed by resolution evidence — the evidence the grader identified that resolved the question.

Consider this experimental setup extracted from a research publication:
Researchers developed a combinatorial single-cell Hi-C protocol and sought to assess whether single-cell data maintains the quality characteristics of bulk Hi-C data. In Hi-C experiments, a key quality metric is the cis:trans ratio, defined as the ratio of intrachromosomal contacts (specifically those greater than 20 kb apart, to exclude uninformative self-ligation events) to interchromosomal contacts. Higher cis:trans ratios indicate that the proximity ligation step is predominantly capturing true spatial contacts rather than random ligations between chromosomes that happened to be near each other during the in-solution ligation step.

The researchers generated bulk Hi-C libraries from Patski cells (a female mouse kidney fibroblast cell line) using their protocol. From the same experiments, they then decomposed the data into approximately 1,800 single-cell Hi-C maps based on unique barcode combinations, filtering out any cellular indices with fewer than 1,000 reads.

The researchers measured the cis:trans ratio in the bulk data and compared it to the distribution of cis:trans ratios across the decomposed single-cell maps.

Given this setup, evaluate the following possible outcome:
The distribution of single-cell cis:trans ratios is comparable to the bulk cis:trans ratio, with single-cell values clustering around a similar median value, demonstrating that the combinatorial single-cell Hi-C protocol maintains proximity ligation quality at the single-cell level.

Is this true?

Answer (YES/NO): YES